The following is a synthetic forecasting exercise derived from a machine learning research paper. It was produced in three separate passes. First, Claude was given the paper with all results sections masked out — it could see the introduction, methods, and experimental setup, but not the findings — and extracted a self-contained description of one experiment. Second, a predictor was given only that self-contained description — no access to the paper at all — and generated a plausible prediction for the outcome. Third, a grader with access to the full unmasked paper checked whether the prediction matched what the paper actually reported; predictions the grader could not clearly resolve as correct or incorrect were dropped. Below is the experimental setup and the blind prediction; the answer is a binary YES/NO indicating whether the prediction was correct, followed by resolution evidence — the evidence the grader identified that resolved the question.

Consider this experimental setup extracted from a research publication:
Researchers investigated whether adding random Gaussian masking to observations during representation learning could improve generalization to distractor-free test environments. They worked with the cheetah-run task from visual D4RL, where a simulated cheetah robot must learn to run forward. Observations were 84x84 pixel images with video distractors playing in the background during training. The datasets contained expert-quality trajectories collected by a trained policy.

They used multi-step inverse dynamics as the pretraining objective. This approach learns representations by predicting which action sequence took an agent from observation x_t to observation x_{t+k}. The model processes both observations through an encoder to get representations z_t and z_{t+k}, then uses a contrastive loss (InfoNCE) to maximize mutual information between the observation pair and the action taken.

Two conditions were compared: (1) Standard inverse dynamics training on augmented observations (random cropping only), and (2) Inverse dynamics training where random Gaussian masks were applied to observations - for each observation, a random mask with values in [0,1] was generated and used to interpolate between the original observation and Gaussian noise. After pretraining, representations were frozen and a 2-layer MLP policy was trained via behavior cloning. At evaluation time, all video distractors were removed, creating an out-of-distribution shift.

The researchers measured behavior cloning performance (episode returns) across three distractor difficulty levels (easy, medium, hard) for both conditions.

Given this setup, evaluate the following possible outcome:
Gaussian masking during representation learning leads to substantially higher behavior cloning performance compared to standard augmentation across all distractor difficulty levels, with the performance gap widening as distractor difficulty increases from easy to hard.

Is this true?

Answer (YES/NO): NO